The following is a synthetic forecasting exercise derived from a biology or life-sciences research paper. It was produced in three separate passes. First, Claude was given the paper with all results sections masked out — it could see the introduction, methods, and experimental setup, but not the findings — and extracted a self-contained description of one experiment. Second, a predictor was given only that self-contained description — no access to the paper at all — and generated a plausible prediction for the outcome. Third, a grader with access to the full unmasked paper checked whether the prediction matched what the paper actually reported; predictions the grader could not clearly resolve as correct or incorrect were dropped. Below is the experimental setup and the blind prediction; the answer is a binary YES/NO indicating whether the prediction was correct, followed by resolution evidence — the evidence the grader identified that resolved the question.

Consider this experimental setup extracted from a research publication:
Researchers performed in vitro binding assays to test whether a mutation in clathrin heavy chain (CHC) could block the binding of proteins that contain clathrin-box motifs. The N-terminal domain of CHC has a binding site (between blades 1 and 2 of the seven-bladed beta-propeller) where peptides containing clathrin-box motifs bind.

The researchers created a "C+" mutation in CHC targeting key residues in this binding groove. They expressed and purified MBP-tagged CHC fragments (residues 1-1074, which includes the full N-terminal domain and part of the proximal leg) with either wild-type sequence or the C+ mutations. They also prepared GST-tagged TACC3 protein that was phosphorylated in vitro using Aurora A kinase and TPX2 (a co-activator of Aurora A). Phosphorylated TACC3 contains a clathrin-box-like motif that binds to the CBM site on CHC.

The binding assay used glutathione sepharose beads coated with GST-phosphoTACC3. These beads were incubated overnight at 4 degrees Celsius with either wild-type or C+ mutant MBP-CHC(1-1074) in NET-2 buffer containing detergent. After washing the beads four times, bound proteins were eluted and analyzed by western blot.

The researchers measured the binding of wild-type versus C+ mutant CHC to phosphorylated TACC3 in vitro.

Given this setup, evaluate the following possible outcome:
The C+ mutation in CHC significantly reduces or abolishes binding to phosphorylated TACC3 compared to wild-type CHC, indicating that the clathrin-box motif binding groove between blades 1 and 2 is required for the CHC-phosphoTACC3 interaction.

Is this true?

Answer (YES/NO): NO